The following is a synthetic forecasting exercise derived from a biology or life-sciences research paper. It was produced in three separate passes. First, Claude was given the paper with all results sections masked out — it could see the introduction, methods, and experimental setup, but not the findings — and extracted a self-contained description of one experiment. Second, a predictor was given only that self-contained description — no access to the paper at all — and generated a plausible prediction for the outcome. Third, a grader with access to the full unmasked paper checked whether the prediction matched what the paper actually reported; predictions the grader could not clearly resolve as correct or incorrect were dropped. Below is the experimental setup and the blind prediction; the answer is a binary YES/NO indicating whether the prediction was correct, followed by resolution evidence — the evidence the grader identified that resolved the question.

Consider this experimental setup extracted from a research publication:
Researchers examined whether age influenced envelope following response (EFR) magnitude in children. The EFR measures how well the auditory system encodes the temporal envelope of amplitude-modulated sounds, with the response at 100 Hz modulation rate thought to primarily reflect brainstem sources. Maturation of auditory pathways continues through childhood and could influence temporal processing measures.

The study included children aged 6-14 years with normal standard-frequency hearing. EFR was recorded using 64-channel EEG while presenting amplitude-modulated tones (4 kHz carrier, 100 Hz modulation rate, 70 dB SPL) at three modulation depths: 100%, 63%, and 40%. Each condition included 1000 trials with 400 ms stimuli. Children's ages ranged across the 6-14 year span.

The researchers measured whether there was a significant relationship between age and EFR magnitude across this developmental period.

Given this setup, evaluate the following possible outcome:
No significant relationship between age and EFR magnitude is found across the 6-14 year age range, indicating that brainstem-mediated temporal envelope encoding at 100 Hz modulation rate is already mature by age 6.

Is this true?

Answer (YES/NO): YES